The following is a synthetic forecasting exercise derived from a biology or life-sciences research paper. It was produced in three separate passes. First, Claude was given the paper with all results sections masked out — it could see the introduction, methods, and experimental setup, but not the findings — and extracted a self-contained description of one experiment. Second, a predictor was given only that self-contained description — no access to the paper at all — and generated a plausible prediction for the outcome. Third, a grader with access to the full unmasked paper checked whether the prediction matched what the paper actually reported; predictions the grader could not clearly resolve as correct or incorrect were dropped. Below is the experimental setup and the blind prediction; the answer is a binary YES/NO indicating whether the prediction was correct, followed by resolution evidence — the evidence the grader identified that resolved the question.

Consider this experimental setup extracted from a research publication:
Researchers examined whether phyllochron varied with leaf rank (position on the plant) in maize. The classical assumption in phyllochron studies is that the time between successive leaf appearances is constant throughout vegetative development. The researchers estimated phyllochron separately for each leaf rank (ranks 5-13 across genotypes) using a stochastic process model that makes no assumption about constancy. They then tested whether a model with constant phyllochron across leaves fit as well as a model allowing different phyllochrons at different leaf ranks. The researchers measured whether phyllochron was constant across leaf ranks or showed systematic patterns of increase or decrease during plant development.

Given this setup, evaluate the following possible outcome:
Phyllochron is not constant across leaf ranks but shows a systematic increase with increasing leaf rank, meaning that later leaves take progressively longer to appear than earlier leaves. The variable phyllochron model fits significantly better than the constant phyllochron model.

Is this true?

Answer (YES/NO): NO